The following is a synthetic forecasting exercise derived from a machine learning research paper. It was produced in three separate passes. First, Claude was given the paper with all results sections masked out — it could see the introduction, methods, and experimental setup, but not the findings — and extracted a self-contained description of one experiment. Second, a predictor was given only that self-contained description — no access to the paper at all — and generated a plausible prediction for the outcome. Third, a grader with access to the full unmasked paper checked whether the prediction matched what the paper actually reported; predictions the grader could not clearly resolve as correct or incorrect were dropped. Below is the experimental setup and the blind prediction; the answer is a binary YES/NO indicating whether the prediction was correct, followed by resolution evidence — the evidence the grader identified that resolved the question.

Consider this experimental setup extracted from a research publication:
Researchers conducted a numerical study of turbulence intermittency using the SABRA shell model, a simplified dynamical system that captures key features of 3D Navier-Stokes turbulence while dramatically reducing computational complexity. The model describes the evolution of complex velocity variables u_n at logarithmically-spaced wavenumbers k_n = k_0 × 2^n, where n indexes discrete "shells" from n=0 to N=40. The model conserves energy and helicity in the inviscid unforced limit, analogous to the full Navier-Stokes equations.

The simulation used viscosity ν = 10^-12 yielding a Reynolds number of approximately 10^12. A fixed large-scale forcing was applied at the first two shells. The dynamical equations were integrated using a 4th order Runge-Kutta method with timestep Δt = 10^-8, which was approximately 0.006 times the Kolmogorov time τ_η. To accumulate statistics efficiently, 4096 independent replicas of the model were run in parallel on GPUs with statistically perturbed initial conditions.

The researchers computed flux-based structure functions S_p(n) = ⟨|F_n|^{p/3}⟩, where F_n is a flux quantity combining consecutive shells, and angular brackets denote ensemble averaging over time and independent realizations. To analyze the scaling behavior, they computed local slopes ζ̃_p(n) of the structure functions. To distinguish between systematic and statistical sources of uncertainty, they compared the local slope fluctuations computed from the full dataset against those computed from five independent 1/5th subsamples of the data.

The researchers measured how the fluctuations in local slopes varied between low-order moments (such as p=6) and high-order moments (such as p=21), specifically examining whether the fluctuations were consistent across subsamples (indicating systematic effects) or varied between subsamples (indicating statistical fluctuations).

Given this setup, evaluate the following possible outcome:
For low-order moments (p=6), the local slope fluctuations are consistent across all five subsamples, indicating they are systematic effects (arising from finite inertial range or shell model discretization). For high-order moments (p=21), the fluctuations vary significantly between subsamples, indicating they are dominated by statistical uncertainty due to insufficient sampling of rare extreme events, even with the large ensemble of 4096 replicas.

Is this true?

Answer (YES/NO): YES